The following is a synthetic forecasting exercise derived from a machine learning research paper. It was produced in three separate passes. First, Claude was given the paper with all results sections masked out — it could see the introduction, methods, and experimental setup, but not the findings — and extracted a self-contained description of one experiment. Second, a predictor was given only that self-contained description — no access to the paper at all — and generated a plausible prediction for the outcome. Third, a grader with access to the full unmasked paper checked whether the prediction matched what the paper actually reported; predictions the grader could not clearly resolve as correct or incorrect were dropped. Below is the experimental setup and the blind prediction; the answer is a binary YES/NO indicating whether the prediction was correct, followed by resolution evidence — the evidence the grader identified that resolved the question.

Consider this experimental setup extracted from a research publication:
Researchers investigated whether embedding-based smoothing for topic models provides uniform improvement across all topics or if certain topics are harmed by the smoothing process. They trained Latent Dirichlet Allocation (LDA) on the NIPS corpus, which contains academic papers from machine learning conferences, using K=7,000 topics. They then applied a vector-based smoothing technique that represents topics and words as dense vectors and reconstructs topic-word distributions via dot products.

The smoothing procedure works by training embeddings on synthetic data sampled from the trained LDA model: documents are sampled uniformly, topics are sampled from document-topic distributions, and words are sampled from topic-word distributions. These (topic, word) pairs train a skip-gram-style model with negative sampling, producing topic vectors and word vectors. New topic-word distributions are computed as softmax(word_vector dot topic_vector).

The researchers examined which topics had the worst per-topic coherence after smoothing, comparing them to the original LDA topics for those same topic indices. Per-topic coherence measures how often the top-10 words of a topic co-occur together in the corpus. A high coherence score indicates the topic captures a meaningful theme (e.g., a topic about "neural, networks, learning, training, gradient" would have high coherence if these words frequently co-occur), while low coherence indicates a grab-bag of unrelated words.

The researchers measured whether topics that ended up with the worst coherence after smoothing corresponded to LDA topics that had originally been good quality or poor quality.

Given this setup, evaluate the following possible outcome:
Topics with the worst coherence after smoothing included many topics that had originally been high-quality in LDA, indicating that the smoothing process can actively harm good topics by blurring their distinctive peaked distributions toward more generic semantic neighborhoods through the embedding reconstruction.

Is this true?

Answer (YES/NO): NO